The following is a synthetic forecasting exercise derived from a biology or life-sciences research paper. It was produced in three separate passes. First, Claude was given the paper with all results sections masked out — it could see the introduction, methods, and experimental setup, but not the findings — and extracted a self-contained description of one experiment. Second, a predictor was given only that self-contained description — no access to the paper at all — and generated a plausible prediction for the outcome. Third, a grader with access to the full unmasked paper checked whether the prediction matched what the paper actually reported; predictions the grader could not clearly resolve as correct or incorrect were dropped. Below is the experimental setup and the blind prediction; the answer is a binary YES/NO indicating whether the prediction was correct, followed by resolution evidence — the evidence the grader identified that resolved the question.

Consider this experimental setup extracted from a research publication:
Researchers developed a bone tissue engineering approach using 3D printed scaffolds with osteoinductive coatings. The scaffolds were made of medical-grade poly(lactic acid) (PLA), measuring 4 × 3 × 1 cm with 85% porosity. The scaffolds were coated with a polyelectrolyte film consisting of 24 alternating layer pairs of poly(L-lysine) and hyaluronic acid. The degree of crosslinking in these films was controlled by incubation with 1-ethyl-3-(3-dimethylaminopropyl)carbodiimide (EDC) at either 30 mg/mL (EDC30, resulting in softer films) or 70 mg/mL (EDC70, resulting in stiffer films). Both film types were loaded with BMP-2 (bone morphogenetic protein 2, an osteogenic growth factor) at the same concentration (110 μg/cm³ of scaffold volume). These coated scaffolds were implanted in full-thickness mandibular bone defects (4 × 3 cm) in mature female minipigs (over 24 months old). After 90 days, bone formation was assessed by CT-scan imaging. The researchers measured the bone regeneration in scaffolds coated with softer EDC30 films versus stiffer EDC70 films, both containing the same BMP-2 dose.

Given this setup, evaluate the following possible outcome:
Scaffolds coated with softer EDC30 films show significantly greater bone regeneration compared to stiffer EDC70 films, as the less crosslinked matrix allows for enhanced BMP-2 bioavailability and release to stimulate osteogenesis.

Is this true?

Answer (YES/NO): YES